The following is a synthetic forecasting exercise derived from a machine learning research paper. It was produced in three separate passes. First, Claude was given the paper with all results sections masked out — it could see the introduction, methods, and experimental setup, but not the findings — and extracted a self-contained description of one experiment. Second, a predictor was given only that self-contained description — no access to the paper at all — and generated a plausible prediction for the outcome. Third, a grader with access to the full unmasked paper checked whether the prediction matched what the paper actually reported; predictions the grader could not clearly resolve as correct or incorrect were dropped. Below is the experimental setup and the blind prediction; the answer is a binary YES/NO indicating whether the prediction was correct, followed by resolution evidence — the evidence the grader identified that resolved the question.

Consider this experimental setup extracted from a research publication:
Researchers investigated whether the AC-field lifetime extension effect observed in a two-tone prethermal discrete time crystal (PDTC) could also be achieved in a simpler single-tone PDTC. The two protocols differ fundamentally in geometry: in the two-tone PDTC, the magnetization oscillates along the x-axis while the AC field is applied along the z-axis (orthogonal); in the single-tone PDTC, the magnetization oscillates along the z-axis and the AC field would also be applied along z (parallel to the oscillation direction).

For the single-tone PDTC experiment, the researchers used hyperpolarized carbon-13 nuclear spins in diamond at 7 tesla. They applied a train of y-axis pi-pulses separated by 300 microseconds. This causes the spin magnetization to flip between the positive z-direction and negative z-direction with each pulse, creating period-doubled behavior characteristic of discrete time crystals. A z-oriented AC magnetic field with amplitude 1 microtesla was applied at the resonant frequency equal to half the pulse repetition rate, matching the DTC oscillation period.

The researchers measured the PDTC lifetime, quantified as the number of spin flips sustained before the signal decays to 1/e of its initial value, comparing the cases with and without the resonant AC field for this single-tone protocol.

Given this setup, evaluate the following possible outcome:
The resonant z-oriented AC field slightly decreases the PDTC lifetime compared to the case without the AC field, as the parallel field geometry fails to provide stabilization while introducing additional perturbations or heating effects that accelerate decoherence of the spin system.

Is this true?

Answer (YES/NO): NO